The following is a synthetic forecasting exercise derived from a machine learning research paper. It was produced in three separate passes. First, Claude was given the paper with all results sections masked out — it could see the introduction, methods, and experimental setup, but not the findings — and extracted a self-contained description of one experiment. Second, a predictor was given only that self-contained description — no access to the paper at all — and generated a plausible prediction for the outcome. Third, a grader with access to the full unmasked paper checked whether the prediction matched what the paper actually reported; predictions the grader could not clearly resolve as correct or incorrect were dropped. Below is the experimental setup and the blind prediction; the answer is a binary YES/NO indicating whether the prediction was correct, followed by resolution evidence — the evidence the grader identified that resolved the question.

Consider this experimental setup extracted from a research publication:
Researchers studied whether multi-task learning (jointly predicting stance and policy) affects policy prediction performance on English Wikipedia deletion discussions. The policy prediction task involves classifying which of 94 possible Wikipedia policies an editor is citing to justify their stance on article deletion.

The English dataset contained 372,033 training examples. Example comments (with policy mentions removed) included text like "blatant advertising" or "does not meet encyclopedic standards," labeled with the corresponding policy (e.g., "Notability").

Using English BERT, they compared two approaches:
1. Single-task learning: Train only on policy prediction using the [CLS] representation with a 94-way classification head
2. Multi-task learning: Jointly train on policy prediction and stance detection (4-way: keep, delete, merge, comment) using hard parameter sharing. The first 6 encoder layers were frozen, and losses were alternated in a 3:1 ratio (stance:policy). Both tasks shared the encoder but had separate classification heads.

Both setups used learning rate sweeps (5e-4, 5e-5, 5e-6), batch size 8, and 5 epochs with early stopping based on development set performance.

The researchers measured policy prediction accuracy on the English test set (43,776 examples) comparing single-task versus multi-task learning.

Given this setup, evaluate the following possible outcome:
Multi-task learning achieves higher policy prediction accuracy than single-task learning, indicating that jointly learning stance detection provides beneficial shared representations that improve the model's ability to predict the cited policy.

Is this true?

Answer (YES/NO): NO